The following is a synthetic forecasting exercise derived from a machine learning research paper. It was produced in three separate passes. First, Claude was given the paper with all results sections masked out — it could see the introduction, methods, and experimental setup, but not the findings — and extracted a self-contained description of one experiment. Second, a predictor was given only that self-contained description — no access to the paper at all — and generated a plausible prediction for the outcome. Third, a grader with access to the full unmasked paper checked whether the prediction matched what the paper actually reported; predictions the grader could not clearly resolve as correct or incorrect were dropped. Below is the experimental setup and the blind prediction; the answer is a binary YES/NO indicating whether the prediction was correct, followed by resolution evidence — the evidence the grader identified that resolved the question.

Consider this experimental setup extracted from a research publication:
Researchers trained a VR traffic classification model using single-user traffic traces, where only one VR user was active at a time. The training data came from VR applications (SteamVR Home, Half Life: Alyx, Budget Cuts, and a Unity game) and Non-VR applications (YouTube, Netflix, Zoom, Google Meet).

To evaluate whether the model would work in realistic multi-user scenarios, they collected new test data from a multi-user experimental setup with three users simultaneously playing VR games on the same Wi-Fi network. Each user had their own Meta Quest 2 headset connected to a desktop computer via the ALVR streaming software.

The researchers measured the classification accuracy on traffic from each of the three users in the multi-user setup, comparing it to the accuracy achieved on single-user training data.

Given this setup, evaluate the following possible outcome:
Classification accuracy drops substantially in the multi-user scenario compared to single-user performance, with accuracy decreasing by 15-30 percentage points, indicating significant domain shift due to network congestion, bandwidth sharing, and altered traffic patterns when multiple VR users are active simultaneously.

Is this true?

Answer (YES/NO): NO